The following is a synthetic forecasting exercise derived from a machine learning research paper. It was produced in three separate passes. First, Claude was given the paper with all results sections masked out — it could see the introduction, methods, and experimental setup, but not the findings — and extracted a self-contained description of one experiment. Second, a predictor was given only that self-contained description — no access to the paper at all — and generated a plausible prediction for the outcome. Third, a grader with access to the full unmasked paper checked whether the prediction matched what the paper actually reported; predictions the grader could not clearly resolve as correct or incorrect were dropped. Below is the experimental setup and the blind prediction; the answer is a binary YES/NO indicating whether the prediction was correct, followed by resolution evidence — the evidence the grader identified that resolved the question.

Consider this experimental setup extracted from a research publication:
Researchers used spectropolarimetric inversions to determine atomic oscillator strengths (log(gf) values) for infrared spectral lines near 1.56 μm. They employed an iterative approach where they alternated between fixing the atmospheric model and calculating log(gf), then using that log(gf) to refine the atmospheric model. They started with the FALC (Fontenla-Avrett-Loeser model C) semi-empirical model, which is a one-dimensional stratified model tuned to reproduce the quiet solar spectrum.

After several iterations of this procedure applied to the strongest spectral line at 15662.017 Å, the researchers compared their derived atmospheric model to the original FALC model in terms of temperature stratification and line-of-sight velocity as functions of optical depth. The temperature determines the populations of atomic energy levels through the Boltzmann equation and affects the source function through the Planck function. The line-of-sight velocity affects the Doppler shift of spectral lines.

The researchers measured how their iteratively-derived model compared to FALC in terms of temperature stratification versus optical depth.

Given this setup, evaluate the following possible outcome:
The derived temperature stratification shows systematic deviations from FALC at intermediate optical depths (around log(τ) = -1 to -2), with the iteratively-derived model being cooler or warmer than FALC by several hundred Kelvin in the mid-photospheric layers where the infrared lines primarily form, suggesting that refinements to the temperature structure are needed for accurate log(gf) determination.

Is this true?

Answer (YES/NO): NO